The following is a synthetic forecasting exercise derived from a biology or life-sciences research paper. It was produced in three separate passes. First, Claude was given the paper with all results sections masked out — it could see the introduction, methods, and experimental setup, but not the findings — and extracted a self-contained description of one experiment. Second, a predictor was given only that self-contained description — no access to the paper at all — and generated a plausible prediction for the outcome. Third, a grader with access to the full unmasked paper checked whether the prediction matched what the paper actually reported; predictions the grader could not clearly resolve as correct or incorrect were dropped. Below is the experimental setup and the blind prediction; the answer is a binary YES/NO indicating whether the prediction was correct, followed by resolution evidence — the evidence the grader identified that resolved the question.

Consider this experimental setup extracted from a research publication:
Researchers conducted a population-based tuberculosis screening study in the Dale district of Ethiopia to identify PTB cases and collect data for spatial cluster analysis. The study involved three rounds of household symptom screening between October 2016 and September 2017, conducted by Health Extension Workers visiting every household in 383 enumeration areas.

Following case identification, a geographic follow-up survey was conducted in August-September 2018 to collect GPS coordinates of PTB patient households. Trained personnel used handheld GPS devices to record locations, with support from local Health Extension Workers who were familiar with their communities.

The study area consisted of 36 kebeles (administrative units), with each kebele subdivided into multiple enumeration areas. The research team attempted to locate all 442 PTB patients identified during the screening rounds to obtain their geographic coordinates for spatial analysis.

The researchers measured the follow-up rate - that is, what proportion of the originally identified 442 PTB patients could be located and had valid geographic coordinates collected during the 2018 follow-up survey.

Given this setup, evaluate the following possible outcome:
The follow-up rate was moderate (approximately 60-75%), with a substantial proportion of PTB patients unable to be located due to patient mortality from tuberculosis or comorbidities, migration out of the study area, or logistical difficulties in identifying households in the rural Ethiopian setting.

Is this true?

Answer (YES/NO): NO